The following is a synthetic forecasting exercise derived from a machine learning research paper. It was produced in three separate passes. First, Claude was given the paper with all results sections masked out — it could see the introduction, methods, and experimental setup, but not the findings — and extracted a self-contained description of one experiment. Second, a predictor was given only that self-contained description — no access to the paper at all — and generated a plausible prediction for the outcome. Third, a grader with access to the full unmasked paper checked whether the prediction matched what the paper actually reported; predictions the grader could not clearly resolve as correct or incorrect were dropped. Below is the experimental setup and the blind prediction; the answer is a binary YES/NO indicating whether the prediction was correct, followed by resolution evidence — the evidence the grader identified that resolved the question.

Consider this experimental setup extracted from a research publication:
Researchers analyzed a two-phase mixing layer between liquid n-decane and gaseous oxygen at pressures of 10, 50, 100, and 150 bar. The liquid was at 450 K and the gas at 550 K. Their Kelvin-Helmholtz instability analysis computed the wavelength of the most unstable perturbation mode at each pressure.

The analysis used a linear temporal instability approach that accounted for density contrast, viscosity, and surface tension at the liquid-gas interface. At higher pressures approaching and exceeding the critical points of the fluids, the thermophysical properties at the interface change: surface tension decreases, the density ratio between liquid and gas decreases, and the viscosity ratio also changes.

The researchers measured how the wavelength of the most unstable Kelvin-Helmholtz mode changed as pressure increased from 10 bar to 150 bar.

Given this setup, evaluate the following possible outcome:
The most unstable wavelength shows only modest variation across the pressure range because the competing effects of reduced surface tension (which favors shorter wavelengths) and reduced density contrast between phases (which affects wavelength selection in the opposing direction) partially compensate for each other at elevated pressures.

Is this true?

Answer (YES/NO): NO